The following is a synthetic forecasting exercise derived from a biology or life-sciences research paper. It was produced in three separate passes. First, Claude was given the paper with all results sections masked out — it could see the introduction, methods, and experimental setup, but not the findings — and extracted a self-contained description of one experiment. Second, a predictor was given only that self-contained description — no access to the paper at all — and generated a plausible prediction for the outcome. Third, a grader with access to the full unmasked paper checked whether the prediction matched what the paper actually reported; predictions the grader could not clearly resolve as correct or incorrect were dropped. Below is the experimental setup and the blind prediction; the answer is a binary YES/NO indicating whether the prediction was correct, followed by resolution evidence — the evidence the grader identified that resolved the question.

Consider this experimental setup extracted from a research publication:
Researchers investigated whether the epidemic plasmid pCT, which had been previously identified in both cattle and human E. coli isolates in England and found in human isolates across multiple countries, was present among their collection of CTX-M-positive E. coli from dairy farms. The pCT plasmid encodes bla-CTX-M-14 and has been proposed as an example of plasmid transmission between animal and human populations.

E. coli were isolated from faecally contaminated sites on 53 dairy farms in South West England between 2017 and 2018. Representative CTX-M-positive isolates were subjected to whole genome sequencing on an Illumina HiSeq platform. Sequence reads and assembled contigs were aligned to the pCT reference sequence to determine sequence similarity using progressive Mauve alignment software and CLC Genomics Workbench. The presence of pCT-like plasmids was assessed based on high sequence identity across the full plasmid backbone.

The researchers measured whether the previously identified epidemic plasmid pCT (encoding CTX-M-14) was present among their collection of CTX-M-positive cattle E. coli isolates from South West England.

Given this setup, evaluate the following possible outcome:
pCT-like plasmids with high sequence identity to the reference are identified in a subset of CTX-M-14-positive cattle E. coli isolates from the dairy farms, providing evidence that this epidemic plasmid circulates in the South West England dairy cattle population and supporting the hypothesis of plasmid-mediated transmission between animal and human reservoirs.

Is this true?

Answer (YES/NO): NO